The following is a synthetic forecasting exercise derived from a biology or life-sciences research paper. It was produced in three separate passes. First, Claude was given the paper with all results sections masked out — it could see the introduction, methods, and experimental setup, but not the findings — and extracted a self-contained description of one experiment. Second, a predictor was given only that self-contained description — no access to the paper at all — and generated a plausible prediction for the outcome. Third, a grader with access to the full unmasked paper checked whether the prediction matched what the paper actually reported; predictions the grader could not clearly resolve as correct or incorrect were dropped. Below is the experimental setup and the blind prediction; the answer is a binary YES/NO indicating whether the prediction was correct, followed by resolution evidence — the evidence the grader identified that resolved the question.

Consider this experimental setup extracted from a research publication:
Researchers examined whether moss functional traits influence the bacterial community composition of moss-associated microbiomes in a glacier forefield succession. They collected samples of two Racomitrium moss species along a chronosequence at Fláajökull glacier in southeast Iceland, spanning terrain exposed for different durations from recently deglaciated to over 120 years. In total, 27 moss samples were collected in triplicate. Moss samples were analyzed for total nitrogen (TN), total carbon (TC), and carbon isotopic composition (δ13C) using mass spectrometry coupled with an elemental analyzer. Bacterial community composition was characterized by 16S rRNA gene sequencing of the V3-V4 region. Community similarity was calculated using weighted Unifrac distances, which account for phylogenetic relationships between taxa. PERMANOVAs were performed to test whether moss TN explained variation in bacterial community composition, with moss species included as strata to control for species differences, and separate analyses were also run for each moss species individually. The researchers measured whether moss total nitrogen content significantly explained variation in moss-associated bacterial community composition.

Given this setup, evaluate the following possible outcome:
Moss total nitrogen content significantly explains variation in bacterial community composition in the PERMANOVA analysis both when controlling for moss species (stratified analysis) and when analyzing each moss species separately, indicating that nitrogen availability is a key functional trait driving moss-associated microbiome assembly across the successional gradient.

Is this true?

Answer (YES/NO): NO